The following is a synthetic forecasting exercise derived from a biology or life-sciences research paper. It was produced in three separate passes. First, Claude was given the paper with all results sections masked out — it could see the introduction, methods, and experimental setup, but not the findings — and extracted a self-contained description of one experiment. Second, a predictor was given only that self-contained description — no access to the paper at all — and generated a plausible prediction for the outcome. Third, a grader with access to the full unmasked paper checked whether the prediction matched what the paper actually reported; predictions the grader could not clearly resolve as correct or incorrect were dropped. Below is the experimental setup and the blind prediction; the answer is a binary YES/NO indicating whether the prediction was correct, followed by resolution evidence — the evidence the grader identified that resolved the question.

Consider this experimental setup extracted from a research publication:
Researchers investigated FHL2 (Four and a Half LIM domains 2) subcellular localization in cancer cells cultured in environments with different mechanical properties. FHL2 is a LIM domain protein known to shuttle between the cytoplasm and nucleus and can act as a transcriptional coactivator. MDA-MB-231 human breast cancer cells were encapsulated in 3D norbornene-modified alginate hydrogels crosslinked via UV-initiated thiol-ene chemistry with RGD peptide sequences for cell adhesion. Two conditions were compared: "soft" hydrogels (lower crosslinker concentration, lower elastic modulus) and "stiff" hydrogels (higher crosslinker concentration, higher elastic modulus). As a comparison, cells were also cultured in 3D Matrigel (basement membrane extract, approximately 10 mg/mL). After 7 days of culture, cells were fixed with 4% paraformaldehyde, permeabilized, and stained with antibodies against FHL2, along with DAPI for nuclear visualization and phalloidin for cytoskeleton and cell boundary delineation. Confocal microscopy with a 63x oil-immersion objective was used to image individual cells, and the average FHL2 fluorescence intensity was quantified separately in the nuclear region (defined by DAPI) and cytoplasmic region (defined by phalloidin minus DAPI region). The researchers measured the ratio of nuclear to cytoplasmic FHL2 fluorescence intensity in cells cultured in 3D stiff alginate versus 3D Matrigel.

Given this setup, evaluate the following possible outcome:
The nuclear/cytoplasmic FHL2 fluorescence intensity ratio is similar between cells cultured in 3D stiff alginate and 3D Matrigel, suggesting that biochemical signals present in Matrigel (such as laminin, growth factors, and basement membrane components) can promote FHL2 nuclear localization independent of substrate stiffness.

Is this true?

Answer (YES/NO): NO